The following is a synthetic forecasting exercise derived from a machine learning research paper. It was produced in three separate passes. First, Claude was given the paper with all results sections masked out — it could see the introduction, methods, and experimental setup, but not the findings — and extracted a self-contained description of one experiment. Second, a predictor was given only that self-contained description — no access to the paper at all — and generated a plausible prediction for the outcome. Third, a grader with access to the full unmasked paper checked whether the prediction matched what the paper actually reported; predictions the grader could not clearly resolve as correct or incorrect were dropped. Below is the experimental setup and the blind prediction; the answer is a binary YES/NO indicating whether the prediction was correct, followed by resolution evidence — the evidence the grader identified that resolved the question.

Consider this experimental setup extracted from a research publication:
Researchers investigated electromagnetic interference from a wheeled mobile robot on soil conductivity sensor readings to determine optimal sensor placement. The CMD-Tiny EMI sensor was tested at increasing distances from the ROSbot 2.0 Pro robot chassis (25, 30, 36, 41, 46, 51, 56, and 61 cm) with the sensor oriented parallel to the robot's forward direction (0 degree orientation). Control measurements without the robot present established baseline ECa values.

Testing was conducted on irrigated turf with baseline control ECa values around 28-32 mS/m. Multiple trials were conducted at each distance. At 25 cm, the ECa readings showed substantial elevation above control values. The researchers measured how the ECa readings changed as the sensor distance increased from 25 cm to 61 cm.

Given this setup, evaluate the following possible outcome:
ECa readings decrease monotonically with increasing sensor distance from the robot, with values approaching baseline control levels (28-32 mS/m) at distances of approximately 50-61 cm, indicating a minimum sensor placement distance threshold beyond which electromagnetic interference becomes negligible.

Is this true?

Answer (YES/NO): YES